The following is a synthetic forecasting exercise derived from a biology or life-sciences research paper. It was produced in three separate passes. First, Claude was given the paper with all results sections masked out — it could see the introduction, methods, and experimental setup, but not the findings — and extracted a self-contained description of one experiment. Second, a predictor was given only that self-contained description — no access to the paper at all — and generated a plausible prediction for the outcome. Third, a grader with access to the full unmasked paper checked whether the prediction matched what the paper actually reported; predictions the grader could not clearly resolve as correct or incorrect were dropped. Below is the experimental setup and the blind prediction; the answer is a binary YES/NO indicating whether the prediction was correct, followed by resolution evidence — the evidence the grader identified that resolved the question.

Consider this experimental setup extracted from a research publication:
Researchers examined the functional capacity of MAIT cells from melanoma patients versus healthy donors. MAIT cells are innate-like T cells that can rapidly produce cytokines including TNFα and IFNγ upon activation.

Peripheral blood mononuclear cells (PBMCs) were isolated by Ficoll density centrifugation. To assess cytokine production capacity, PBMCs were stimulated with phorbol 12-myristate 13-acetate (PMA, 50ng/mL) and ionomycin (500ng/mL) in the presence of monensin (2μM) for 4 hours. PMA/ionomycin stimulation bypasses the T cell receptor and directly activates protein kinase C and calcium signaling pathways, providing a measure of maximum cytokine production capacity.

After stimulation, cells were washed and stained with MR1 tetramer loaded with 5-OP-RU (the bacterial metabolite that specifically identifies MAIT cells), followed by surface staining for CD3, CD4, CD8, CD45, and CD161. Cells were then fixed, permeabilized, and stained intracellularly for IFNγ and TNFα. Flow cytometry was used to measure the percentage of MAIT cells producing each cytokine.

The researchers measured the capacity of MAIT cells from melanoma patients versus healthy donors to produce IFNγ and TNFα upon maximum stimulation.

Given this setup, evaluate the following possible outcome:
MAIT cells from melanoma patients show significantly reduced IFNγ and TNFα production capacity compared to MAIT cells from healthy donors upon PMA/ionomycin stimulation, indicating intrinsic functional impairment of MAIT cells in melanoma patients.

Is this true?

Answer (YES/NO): NO